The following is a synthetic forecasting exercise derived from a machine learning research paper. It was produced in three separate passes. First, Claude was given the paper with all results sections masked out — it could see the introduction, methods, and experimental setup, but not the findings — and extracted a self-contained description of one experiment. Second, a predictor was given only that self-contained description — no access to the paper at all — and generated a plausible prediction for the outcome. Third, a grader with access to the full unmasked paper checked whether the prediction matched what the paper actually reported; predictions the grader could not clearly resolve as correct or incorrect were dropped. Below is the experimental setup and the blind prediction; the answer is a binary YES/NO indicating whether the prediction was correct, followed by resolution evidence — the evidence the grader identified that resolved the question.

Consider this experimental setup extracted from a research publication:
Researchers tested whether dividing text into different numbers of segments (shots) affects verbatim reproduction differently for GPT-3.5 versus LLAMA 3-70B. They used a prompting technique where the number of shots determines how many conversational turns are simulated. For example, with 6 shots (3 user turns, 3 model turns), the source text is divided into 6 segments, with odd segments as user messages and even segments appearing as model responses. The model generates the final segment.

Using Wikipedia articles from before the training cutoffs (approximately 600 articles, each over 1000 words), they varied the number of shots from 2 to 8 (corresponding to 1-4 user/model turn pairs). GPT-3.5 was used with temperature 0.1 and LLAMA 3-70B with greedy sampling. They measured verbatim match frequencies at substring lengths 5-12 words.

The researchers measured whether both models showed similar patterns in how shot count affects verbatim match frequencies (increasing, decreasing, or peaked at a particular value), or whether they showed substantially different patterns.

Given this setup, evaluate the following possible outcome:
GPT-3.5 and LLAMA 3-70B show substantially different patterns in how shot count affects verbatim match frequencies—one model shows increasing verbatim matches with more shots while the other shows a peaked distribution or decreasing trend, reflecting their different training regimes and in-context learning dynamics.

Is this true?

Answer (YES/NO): NO